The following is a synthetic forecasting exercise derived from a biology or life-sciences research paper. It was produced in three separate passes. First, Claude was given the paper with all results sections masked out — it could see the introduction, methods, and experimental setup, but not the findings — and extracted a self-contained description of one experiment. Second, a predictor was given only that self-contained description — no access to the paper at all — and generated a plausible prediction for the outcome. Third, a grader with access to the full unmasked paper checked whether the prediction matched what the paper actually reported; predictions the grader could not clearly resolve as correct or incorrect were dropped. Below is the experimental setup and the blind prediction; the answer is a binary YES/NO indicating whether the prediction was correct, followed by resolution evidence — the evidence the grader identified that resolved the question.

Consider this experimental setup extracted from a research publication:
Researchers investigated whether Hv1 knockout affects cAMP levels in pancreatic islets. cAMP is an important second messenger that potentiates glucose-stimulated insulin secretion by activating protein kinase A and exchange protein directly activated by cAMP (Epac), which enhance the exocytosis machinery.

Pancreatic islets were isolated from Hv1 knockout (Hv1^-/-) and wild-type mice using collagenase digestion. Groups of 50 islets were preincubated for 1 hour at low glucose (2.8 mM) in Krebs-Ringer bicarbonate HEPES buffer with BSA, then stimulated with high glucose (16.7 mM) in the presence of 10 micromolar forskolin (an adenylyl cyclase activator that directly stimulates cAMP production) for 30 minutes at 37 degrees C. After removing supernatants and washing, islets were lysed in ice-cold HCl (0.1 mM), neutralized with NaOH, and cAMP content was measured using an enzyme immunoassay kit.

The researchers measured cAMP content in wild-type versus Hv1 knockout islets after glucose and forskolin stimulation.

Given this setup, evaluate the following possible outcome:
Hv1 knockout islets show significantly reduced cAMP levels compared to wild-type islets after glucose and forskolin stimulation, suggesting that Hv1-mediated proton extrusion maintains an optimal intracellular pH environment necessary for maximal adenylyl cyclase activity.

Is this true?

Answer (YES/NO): NO